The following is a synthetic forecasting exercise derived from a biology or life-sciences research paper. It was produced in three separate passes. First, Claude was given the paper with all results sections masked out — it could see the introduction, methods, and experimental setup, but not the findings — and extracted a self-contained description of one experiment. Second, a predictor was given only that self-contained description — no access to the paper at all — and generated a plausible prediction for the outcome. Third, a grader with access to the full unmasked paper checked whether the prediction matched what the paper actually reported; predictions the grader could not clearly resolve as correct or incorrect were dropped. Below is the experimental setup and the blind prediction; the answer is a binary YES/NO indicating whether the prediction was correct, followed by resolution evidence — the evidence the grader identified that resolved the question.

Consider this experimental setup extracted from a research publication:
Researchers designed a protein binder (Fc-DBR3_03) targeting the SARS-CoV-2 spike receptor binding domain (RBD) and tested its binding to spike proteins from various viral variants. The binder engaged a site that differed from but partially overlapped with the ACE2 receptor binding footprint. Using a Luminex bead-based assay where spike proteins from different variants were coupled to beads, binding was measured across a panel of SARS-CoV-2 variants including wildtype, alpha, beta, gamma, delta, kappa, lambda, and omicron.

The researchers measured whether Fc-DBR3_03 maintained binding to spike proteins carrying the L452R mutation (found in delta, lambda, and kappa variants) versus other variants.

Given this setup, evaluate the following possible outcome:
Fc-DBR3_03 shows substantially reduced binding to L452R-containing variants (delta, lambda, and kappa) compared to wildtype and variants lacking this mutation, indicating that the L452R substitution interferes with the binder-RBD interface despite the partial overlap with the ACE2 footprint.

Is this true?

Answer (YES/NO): YES